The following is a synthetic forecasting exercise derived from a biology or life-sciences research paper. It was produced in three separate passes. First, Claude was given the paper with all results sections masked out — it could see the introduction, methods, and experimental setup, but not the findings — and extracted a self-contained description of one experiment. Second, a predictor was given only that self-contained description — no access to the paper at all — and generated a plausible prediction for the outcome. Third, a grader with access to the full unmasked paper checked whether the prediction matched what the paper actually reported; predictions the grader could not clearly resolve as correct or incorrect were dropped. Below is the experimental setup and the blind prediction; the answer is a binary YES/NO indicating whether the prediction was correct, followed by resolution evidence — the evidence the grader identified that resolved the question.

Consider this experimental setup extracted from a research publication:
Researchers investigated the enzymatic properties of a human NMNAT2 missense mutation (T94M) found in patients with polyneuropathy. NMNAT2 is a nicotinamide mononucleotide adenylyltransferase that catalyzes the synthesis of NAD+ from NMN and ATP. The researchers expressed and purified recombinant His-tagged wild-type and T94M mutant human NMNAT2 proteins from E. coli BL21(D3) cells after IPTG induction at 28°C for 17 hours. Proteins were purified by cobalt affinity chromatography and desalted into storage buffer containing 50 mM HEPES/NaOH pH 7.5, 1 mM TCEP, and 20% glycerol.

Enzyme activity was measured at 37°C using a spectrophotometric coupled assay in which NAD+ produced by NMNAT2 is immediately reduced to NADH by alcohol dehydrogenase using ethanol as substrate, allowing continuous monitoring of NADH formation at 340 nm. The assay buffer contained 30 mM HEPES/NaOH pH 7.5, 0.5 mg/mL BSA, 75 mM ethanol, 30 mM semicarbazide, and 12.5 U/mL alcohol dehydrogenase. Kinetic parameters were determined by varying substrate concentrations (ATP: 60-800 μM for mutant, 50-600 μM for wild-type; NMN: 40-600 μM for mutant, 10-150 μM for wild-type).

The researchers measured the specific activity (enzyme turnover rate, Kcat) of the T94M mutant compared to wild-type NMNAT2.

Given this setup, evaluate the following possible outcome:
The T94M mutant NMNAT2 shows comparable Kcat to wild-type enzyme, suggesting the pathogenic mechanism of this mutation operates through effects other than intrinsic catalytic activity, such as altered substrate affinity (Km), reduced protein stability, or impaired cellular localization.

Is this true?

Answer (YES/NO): YES